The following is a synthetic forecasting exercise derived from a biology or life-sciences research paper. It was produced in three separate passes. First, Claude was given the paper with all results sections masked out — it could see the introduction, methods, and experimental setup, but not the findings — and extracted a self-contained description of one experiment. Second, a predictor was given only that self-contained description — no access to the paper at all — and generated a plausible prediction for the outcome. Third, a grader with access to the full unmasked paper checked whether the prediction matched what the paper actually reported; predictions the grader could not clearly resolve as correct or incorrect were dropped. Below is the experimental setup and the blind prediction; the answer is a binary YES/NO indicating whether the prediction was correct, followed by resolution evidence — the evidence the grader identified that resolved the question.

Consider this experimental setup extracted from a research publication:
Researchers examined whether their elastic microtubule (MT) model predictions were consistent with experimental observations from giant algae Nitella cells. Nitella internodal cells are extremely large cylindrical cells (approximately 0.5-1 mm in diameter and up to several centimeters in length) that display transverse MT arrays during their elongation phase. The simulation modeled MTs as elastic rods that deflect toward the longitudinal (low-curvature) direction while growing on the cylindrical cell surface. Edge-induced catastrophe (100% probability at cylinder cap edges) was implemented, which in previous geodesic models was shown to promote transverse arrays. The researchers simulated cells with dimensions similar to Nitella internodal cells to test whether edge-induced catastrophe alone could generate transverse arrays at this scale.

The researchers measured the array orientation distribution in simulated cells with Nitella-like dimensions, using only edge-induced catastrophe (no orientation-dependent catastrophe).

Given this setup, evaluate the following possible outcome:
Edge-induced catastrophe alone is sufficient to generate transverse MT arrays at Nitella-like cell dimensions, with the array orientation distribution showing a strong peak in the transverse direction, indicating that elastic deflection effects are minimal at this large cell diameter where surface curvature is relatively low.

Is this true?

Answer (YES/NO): NO